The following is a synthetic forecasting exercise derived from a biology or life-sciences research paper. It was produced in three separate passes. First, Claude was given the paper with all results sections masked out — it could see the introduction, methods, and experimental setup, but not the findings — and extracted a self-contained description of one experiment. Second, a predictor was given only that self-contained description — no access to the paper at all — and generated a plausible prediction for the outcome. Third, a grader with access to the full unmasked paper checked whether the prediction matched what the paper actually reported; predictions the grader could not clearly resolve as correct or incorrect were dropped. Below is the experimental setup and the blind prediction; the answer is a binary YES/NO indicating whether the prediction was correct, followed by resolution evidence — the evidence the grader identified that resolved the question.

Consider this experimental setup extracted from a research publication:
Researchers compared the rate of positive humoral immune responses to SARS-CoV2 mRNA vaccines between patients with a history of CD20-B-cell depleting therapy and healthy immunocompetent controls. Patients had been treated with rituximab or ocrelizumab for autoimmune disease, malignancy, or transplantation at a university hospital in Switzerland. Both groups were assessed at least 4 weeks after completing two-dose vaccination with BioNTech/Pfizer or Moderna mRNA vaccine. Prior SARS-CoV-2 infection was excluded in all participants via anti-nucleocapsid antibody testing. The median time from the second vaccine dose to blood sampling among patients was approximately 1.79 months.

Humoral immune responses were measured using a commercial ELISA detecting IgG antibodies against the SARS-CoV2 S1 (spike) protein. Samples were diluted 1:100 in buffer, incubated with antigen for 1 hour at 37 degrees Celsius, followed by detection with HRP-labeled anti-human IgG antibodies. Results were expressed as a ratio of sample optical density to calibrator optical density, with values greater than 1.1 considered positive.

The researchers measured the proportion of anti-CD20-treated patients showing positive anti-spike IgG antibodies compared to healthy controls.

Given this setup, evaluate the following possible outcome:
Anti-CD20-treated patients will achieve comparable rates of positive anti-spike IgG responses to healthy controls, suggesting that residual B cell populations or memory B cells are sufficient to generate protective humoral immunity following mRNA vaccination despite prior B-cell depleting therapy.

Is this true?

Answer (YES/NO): NO